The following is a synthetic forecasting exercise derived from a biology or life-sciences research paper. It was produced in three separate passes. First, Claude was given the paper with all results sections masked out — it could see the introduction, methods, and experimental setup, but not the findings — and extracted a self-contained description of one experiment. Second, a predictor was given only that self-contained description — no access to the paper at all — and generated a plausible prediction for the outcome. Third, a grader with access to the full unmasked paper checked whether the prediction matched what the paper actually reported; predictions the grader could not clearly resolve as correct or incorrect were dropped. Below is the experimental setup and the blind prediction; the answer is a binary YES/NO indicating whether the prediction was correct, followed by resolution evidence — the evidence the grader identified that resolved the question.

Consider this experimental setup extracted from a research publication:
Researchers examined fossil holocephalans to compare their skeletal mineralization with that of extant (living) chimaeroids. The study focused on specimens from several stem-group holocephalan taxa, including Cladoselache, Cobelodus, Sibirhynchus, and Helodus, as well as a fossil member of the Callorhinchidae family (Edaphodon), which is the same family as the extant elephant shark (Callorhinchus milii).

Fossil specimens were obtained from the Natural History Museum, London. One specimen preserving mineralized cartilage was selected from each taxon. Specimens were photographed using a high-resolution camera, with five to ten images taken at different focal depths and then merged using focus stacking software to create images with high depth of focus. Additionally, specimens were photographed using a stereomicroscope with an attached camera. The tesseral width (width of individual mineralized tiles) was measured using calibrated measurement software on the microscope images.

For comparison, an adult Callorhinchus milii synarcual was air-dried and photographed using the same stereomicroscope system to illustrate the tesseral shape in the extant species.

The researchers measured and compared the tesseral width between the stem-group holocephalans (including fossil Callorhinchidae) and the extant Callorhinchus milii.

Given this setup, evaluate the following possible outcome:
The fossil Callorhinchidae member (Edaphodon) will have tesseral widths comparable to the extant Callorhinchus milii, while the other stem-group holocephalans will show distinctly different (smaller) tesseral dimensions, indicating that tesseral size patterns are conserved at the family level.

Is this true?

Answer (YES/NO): NO